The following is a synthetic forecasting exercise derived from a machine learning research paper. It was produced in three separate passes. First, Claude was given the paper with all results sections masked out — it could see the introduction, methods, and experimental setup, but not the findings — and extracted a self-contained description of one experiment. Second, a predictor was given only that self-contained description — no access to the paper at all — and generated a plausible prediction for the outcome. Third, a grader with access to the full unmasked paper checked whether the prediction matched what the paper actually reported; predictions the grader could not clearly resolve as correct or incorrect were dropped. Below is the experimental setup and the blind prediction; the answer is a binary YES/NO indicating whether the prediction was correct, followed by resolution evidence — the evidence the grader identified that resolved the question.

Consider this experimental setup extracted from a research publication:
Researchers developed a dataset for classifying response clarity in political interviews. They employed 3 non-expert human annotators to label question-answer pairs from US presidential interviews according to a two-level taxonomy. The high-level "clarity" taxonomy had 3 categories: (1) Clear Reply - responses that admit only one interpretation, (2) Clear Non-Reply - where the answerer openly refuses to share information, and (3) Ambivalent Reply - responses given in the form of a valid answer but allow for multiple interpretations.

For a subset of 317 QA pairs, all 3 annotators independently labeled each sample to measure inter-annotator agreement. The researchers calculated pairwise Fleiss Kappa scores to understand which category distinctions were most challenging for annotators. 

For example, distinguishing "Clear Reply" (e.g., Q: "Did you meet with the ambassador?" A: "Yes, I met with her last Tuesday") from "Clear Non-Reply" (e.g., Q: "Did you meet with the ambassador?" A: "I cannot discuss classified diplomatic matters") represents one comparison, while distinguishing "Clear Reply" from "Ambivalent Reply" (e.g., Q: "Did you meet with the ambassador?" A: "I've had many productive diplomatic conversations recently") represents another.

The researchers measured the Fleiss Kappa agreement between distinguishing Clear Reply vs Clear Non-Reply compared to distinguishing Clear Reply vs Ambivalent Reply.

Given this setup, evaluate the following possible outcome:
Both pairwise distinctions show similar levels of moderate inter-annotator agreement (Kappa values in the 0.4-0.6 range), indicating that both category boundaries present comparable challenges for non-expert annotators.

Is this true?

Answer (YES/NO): NO